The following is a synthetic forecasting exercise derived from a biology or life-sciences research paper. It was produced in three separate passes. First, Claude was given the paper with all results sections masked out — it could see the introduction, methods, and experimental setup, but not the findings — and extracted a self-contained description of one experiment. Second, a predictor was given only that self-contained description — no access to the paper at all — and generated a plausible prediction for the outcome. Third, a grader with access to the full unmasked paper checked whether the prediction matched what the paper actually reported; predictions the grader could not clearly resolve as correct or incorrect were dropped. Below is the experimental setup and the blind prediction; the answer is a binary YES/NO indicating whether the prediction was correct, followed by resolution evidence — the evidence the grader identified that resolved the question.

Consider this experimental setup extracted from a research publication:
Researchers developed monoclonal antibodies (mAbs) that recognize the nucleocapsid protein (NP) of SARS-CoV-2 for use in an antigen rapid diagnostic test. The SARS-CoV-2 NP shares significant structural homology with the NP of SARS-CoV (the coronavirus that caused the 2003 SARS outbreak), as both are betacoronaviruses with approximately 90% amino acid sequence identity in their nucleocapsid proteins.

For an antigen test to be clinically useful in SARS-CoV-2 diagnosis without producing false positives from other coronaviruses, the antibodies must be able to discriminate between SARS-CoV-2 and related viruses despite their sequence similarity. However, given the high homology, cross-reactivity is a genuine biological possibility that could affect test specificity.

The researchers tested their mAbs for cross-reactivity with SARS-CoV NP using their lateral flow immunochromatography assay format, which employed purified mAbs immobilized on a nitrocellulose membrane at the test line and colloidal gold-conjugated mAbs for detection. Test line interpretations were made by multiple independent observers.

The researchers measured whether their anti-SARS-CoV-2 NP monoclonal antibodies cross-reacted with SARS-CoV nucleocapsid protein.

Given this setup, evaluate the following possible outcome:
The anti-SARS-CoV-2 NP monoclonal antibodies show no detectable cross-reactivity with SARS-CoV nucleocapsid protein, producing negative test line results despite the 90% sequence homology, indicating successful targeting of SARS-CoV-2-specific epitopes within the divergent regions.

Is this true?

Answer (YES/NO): YES